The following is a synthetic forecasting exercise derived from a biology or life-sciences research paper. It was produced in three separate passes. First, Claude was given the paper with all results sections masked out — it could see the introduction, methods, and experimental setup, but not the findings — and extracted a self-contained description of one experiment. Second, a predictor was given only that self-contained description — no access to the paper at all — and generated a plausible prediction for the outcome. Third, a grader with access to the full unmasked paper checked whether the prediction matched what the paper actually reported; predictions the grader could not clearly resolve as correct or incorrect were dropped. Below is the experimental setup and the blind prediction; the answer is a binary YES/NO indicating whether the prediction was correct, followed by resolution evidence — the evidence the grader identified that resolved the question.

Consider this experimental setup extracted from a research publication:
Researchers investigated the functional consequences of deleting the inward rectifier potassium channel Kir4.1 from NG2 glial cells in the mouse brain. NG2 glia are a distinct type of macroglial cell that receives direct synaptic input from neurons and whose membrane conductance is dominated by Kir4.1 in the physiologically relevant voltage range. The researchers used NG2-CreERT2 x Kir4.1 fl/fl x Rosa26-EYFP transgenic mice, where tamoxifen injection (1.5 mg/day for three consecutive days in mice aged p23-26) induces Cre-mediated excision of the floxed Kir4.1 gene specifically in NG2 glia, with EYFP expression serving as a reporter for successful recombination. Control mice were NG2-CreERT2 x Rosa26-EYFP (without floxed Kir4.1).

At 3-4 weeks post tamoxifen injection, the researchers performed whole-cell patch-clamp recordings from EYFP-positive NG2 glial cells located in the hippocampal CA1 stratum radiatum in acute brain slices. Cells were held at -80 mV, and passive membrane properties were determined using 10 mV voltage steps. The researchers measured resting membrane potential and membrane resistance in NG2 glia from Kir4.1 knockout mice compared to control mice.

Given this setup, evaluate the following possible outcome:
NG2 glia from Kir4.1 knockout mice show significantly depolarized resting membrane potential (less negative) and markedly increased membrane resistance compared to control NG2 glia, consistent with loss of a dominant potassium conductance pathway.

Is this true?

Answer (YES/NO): YES